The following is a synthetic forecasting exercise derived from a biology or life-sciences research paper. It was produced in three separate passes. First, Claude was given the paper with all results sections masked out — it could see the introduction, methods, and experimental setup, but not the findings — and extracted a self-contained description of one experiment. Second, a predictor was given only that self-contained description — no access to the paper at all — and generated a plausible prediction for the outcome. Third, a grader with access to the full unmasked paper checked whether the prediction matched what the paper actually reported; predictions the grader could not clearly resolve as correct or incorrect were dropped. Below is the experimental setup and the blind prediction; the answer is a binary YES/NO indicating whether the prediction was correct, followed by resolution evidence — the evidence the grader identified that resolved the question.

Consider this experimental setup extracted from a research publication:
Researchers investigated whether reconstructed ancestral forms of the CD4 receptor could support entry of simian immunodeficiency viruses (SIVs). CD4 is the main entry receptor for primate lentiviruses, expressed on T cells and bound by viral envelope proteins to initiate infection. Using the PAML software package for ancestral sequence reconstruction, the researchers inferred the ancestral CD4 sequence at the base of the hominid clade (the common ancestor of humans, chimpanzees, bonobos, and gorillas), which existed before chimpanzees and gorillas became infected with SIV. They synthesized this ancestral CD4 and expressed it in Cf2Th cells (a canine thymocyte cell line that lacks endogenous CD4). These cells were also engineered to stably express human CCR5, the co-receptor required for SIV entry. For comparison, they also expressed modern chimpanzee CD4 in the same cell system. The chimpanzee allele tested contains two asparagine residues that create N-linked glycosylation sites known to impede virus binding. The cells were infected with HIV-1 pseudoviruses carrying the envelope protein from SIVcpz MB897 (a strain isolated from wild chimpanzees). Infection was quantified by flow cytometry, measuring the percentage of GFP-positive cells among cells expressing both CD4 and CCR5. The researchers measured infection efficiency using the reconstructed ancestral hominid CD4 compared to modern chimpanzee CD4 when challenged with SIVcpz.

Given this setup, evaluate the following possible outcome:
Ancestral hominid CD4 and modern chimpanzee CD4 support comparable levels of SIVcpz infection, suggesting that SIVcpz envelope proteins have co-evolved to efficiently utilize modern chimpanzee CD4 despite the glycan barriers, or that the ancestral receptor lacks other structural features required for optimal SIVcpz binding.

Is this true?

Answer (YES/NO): NO